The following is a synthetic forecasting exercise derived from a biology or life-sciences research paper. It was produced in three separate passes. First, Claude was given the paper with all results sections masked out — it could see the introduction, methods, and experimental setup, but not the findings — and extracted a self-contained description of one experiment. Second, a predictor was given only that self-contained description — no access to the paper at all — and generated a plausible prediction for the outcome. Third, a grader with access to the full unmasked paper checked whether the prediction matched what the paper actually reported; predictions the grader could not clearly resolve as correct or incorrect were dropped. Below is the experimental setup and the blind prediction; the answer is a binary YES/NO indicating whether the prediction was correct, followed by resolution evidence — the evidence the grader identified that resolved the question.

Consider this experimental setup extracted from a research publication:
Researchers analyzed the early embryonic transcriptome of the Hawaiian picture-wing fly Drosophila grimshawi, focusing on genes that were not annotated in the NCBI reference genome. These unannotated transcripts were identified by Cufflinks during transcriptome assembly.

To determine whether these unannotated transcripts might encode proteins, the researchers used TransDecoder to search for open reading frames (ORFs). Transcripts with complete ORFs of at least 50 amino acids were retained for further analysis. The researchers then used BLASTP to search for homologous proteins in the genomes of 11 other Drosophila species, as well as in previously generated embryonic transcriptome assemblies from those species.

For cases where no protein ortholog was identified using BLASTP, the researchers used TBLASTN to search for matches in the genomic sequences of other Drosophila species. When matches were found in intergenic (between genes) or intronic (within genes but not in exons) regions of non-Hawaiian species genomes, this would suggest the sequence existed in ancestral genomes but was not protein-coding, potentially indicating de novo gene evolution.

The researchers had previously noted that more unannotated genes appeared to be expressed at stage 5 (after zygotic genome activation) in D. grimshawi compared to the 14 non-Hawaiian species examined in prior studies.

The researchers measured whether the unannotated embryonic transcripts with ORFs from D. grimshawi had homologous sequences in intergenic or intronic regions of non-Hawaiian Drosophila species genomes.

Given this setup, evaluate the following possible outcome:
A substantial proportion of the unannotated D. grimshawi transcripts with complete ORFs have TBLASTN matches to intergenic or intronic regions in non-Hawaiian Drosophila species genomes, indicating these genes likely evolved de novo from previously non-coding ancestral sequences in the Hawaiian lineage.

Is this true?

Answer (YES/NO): YES